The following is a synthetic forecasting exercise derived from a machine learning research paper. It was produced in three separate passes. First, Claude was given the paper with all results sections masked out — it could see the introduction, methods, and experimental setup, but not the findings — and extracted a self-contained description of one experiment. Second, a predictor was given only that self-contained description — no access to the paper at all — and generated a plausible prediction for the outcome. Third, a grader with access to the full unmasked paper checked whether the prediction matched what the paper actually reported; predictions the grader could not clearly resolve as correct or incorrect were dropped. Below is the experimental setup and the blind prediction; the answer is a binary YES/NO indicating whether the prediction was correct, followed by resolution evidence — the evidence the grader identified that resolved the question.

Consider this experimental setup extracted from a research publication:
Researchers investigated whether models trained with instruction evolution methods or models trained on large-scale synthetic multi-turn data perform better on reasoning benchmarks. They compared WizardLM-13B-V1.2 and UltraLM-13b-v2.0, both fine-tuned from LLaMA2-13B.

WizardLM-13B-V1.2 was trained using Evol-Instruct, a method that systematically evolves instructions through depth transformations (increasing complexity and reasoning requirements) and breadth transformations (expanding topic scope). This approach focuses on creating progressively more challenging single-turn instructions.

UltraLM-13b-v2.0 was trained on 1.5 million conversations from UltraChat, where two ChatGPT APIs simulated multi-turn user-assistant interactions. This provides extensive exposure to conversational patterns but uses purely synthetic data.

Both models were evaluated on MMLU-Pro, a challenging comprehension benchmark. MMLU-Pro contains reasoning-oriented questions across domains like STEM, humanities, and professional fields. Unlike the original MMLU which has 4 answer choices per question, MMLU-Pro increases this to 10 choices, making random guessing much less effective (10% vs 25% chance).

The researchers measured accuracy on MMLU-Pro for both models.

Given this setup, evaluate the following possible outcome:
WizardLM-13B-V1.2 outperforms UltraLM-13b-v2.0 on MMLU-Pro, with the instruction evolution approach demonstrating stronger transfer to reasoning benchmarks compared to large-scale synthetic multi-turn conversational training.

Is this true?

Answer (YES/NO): NO